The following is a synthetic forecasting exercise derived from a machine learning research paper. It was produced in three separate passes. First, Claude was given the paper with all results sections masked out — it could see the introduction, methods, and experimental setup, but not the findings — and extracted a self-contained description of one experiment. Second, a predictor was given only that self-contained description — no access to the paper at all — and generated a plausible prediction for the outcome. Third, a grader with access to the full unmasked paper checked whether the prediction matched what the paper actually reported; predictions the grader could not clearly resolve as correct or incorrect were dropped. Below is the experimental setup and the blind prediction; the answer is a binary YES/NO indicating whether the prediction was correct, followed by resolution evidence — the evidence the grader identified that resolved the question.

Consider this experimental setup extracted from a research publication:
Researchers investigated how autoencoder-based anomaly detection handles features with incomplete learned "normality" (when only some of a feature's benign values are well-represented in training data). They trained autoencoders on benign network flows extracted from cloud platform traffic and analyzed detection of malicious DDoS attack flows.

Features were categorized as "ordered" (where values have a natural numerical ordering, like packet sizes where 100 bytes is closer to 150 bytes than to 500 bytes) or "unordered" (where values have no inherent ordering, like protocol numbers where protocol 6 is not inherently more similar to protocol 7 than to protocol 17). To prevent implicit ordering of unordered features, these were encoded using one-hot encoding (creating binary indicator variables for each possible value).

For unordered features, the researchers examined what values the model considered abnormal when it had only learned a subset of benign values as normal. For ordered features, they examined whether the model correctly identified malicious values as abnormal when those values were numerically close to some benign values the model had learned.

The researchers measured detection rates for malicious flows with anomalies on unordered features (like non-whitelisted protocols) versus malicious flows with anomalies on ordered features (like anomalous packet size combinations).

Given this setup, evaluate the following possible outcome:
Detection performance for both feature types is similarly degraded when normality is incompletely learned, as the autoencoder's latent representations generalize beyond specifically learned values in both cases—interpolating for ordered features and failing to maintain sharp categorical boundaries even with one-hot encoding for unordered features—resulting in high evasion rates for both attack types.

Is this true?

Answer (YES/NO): NO